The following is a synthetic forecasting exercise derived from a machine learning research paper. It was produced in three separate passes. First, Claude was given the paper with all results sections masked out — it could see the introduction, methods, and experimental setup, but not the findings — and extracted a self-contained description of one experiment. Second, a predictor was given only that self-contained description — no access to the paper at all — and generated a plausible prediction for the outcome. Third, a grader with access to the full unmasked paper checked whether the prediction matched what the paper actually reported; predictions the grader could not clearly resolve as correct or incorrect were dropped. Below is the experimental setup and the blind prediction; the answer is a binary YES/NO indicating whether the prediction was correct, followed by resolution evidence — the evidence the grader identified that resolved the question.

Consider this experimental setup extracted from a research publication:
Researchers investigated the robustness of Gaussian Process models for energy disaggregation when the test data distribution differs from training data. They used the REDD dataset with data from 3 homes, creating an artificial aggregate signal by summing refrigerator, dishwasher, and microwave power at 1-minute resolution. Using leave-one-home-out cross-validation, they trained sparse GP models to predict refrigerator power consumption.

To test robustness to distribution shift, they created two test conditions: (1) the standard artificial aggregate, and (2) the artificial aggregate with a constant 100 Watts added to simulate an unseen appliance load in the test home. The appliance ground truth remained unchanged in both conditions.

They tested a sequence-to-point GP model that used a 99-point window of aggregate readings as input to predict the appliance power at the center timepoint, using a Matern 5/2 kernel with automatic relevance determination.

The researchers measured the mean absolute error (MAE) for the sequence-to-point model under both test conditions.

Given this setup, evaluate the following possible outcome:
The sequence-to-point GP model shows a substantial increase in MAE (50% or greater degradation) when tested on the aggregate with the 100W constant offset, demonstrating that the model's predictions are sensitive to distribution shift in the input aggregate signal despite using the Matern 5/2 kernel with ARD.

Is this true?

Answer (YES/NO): YES